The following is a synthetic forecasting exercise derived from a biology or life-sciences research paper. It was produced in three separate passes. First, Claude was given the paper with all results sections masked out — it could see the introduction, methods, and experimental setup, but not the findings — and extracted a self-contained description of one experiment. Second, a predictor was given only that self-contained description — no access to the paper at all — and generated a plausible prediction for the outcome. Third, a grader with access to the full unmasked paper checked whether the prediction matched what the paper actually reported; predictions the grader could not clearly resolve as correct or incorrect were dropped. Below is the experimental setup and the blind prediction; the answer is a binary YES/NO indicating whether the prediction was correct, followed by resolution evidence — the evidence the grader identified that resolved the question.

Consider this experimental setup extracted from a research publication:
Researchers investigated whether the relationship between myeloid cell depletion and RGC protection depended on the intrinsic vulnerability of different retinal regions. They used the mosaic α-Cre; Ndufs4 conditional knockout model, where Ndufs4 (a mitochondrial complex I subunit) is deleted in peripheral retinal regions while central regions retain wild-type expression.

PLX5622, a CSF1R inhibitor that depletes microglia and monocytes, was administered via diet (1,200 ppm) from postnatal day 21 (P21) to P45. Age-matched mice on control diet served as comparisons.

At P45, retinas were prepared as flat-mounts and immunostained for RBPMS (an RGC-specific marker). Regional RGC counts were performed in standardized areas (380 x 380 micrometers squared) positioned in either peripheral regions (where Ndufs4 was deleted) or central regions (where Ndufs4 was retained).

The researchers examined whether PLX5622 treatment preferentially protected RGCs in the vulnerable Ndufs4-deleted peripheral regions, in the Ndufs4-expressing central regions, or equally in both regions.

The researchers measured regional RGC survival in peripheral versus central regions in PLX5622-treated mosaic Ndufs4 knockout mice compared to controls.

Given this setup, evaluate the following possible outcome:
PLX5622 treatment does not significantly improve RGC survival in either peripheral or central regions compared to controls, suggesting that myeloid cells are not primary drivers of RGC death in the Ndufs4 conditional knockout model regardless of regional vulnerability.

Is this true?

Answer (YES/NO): NO